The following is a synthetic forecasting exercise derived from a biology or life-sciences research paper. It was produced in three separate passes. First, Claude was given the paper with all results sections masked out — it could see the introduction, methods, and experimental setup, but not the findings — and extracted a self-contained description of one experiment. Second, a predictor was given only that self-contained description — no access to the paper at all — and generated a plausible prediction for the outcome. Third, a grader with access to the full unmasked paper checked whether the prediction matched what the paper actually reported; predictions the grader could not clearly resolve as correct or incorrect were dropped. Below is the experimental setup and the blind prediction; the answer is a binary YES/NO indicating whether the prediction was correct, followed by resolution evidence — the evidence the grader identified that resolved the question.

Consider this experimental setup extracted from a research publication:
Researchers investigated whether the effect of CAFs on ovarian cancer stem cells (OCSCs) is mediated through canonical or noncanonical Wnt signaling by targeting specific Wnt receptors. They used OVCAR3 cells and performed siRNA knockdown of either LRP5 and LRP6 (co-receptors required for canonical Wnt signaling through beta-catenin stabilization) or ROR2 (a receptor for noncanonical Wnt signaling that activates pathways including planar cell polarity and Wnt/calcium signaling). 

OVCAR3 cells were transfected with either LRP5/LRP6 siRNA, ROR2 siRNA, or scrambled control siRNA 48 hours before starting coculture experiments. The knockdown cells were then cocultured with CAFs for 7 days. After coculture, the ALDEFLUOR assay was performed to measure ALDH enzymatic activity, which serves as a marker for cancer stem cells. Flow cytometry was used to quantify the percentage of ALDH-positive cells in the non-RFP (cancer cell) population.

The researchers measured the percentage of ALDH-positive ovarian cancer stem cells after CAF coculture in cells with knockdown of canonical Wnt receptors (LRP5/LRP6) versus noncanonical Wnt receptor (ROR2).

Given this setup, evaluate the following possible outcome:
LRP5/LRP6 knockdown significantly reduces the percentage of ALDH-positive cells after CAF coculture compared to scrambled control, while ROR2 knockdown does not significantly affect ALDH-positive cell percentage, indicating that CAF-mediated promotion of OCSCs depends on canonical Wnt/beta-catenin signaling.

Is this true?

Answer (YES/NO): NO